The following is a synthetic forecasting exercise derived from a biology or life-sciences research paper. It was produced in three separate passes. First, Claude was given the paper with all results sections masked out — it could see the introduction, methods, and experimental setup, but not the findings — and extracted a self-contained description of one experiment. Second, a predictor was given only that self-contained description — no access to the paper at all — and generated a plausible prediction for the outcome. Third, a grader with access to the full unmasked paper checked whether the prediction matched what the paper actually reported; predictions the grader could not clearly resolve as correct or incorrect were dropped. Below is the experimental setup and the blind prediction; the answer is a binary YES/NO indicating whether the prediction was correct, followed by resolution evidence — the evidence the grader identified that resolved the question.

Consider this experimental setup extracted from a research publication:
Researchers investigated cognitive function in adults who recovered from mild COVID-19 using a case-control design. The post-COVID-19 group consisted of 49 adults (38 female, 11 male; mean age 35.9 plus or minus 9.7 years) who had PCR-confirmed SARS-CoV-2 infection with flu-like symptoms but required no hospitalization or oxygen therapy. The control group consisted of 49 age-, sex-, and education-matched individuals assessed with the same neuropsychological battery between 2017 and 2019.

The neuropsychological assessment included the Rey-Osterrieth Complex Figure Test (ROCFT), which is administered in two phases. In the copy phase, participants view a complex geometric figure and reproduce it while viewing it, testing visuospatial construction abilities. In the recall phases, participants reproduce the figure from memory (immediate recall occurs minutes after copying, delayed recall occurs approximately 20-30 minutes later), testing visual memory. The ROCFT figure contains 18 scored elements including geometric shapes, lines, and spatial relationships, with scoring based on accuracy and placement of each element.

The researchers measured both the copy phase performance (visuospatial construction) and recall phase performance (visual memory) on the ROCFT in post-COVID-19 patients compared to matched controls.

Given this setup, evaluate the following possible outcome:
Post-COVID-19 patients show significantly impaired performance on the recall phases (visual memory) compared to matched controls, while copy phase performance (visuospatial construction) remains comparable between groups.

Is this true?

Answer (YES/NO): NO